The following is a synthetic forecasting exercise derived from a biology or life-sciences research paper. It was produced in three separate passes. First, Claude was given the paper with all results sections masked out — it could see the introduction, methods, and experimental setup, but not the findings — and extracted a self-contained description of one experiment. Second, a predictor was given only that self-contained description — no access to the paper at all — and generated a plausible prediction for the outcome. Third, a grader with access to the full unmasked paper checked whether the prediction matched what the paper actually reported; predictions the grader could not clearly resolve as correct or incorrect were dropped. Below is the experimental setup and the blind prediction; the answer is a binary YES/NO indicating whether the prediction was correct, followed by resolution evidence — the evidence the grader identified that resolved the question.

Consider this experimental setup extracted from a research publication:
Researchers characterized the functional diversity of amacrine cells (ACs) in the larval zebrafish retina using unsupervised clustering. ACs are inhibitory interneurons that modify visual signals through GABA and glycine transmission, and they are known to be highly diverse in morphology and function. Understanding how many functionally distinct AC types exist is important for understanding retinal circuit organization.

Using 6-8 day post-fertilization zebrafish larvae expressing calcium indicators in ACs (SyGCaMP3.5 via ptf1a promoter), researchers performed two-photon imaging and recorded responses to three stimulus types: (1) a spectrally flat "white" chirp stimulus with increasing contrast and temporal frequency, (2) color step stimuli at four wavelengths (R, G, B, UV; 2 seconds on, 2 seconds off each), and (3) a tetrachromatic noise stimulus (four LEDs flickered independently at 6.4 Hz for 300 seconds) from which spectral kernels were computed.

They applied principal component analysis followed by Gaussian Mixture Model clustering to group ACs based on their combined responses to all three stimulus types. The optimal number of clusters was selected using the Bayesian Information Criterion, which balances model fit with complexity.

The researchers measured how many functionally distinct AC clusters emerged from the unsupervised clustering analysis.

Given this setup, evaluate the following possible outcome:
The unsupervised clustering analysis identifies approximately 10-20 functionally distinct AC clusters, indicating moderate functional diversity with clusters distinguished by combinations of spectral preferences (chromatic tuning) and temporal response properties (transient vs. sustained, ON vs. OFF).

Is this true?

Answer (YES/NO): NO